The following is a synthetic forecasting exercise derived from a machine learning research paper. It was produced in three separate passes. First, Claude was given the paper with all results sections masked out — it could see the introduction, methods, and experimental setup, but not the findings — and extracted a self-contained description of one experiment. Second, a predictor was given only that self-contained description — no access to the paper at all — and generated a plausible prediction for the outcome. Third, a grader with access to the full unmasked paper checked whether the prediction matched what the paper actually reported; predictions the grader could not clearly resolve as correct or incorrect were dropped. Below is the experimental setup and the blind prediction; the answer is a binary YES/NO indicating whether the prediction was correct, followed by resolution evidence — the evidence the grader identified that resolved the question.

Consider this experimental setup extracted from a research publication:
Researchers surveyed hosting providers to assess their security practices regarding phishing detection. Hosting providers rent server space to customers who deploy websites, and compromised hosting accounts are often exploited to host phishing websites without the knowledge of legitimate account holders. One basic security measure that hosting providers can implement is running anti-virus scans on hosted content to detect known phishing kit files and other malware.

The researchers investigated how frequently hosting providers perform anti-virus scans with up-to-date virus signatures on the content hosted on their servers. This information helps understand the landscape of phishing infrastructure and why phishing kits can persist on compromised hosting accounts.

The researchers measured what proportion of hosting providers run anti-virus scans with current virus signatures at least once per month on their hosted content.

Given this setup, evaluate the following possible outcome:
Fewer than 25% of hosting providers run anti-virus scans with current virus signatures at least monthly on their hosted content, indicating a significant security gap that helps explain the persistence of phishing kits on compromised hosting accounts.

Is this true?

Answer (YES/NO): YES